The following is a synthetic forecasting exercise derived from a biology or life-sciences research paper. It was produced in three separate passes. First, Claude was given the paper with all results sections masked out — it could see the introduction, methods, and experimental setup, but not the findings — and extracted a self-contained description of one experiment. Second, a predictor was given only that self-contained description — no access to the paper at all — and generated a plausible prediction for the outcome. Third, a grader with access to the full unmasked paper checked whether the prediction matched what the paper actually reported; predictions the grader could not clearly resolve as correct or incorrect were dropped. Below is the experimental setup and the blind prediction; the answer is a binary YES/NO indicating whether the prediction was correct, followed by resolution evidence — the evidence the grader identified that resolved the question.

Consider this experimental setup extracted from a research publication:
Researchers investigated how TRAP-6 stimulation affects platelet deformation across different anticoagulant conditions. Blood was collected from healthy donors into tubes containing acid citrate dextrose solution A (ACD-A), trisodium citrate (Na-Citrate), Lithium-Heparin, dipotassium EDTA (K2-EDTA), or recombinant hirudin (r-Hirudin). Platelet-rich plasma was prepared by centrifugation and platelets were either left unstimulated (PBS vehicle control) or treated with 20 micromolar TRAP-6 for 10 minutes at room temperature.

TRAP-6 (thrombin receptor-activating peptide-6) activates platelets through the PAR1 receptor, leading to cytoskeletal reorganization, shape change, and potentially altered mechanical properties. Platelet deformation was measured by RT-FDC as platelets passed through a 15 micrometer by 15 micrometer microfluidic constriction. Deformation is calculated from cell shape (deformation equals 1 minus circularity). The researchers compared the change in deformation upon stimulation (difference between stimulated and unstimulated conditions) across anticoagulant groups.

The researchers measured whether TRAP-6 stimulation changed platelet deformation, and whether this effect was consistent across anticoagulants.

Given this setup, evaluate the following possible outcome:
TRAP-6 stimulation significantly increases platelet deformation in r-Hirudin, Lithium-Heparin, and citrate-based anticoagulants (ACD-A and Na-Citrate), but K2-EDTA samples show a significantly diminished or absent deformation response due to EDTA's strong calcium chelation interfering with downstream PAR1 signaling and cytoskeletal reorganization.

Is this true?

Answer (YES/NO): NO